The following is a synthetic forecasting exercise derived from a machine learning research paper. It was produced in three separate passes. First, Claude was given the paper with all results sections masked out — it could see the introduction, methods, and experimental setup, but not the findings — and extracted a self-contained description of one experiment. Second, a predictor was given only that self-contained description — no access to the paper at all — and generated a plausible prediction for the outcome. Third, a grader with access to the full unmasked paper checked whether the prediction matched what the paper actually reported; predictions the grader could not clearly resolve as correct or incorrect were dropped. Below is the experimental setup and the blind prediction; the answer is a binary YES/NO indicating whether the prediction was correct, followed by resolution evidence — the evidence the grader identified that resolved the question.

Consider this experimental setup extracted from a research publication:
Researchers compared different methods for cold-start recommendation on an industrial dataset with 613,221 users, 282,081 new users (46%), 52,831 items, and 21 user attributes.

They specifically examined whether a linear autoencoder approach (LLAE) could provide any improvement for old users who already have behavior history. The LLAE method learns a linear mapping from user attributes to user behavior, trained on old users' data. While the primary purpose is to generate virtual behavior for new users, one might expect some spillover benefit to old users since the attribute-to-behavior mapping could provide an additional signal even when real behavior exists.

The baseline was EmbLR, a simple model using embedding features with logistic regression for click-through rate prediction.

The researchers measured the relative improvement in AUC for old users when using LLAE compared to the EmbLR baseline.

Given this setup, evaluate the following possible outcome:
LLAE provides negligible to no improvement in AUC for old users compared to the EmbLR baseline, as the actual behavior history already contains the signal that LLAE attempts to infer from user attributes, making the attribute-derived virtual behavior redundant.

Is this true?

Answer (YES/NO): NO